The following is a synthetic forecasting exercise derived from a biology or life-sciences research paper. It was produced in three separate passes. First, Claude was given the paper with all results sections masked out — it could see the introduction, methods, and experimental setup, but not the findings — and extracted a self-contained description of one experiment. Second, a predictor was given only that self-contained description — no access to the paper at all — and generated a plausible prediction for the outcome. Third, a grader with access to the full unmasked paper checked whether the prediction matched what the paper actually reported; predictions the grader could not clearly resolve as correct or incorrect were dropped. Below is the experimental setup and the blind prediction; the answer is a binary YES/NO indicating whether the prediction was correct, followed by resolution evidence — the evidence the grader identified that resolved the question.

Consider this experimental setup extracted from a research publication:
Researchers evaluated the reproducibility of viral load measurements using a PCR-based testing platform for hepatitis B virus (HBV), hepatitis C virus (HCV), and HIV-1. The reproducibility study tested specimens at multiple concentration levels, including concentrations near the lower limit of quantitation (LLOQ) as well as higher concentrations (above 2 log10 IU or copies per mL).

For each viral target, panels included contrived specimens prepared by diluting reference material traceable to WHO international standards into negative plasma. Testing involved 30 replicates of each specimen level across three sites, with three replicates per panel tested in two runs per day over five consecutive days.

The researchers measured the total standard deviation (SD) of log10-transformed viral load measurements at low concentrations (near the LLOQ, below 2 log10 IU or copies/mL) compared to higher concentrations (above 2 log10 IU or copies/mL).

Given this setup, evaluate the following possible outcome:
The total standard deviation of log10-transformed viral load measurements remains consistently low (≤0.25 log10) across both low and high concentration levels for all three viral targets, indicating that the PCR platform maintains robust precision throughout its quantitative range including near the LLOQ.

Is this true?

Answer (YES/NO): NO